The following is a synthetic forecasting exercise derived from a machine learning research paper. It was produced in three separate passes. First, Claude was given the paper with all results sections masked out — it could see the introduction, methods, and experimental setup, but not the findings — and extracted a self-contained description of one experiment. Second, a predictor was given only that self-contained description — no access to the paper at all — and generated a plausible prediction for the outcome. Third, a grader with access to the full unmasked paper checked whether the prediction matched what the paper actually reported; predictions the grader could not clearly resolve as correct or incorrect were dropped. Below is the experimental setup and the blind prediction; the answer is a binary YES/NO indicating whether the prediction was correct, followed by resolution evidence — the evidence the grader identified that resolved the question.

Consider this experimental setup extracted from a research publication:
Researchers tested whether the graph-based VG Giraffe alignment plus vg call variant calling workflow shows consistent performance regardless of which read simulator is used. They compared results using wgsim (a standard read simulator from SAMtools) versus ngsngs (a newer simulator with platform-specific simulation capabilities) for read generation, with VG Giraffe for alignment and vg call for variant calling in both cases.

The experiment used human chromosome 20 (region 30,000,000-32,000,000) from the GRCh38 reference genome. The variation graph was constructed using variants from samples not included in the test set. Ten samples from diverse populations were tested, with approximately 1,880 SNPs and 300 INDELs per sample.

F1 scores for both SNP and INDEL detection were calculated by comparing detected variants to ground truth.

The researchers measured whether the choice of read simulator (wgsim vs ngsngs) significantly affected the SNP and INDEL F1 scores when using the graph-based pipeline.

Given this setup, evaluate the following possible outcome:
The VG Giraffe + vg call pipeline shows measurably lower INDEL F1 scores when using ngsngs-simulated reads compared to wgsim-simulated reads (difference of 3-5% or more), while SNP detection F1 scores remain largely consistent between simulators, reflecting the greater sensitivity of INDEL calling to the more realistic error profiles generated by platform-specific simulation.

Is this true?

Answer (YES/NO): NO